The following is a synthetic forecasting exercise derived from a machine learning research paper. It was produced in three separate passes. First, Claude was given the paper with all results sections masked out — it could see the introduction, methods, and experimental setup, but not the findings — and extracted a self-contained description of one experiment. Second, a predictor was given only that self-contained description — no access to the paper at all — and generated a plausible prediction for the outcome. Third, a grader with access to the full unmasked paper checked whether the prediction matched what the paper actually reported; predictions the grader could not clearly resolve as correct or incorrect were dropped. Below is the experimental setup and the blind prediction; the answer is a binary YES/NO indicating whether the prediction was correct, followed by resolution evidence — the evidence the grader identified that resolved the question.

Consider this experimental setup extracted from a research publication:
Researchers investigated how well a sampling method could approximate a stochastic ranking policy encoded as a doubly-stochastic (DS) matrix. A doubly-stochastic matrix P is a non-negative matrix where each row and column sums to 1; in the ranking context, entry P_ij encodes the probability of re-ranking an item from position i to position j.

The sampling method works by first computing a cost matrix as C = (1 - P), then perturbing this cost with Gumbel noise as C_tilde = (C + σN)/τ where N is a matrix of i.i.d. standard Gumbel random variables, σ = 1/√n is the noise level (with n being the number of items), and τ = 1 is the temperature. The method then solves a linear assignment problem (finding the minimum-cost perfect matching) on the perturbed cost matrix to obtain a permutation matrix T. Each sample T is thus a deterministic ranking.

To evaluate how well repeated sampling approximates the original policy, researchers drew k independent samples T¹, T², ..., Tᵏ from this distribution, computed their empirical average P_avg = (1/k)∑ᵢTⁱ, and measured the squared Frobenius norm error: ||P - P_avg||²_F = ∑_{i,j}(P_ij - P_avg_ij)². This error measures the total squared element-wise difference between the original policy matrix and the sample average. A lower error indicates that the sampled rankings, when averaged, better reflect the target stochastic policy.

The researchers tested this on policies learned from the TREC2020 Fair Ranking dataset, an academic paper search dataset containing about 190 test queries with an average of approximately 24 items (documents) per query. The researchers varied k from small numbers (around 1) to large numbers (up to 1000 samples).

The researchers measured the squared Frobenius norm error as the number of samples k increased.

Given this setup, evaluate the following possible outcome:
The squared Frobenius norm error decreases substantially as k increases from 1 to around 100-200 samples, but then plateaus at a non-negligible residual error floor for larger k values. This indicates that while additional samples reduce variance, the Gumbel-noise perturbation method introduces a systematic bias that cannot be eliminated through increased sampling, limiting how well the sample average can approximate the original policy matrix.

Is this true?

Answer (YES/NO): NO